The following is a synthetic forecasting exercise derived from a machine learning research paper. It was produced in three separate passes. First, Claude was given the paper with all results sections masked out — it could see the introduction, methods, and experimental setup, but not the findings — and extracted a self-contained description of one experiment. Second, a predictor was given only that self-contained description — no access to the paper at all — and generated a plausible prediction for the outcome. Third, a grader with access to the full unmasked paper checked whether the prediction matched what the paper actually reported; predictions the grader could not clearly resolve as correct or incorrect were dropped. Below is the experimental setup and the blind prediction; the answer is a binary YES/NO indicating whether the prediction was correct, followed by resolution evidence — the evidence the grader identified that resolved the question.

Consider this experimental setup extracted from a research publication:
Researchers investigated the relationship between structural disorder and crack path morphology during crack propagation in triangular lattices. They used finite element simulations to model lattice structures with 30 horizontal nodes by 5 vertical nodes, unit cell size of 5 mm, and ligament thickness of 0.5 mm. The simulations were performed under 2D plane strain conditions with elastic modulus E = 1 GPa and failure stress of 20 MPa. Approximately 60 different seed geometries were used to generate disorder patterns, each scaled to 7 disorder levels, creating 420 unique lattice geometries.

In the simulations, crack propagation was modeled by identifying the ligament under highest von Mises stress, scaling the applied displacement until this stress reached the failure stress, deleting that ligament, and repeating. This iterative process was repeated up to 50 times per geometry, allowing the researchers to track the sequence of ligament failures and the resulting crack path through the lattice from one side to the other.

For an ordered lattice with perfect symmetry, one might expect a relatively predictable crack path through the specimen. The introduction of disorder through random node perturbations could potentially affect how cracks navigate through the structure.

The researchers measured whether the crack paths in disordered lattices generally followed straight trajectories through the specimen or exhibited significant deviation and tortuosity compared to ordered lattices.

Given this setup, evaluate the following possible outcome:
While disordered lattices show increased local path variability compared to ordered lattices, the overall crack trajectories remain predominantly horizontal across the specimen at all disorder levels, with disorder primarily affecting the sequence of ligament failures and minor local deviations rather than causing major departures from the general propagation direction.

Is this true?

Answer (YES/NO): NO